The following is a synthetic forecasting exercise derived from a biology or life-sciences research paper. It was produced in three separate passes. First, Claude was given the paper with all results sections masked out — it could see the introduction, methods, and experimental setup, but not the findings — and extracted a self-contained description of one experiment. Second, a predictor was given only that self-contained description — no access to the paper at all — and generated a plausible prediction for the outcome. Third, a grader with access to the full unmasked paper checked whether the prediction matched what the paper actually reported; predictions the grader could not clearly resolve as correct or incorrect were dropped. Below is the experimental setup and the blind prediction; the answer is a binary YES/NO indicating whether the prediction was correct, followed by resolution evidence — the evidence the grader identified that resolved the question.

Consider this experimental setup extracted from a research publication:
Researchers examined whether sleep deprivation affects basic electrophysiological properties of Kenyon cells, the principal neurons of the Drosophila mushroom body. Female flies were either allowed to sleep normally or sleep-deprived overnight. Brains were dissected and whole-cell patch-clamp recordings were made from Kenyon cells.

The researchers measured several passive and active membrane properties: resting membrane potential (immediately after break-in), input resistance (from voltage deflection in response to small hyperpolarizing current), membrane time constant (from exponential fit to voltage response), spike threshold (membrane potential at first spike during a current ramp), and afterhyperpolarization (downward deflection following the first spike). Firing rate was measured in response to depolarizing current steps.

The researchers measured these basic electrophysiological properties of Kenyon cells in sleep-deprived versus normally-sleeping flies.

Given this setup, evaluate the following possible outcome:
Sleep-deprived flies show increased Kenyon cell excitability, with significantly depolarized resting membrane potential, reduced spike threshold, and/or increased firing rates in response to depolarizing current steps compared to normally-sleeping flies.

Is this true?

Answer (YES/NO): NO